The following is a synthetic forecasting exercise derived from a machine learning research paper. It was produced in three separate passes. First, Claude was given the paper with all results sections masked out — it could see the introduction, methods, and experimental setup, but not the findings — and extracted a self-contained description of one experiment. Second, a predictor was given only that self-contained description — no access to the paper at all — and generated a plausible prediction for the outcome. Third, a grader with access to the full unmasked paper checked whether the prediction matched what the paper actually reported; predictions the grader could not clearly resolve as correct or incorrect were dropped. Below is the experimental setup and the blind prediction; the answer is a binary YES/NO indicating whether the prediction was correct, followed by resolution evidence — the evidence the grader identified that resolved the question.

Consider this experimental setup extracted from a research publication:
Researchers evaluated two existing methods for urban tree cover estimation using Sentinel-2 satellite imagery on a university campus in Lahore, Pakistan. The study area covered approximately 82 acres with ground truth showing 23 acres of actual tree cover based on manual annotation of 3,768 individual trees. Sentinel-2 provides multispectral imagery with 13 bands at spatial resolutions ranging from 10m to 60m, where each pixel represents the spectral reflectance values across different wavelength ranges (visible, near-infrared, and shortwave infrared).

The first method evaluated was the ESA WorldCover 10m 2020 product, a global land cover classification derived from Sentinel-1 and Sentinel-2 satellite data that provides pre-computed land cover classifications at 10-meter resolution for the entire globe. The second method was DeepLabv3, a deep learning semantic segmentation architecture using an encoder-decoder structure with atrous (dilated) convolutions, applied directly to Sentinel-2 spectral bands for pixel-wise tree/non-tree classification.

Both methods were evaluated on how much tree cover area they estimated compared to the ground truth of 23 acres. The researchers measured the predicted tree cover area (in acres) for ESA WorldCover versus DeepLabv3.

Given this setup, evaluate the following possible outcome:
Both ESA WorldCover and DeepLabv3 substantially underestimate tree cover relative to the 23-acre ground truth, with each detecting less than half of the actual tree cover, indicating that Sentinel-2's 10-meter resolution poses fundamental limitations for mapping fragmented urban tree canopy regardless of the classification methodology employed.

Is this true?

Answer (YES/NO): NO